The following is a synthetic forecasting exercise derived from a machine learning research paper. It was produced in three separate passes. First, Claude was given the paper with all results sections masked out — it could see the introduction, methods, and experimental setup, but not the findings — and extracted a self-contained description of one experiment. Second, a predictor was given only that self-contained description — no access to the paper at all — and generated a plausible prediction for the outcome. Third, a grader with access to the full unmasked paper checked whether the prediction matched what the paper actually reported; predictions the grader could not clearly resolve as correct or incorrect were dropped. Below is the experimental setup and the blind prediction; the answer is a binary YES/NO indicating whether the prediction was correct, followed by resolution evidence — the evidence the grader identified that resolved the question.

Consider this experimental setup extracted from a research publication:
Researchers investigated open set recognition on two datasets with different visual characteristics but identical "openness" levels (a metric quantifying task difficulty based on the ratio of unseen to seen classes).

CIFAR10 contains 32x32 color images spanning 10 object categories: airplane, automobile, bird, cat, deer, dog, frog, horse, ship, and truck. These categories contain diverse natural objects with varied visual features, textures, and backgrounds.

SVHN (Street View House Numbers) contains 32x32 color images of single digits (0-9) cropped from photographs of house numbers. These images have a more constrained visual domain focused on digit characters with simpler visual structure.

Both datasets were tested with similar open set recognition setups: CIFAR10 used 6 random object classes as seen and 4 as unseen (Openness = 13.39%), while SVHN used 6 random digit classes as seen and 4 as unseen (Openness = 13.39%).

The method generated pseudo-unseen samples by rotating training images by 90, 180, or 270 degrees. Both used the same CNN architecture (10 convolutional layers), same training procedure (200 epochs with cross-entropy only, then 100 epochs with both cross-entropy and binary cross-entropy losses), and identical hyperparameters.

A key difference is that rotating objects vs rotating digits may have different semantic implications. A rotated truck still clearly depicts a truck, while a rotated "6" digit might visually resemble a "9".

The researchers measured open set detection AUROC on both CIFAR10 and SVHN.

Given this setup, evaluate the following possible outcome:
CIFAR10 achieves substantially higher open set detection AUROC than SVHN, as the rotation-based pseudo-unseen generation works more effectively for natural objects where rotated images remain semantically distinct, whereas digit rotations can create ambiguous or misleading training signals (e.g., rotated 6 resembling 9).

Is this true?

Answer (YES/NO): NO